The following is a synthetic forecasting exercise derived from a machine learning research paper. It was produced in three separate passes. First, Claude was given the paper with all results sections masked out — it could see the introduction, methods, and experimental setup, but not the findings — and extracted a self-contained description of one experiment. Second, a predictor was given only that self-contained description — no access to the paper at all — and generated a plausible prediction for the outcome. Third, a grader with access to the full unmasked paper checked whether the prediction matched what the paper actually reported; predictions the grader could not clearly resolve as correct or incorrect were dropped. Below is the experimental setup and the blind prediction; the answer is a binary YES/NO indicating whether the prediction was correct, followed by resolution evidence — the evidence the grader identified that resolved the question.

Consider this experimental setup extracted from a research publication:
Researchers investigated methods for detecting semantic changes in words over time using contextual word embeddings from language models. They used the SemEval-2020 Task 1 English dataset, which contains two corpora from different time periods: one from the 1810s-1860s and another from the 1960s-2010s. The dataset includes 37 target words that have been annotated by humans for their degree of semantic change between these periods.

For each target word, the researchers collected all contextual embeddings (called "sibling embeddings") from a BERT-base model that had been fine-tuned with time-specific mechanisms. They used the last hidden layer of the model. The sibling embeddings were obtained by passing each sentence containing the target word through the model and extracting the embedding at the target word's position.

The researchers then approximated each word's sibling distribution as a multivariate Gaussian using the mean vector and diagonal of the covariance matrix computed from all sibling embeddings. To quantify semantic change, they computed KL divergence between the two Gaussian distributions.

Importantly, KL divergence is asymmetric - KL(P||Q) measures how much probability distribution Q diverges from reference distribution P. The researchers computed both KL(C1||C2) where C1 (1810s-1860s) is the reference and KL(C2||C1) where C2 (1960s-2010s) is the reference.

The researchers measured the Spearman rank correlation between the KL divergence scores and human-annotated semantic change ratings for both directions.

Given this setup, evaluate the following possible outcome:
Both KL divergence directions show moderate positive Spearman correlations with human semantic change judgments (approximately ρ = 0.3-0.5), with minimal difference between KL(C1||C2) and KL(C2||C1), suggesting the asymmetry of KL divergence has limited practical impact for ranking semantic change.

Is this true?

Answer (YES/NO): YES